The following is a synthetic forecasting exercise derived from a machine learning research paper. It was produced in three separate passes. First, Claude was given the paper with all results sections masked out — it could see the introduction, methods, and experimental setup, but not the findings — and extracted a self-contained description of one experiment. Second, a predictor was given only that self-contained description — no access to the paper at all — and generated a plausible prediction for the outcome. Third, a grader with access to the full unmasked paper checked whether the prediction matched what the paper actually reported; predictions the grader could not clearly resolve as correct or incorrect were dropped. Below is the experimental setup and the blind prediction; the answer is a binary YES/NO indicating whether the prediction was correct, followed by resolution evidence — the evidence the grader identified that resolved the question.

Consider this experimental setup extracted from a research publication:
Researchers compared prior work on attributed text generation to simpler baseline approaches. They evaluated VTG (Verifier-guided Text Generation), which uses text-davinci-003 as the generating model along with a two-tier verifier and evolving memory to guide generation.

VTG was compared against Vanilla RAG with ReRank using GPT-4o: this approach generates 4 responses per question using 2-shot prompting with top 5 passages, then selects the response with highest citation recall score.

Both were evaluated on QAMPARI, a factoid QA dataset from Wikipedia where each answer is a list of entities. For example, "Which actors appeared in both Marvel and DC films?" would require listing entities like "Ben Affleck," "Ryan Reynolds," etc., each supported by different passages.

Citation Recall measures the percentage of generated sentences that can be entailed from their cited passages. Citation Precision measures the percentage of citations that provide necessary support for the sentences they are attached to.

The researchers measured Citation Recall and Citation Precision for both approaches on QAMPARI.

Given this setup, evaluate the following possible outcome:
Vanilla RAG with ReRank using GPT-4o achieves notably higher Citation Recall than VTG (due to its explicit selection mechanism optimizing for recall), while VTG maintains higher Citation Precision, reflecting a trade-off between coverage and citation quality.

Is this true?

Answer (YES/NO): NO